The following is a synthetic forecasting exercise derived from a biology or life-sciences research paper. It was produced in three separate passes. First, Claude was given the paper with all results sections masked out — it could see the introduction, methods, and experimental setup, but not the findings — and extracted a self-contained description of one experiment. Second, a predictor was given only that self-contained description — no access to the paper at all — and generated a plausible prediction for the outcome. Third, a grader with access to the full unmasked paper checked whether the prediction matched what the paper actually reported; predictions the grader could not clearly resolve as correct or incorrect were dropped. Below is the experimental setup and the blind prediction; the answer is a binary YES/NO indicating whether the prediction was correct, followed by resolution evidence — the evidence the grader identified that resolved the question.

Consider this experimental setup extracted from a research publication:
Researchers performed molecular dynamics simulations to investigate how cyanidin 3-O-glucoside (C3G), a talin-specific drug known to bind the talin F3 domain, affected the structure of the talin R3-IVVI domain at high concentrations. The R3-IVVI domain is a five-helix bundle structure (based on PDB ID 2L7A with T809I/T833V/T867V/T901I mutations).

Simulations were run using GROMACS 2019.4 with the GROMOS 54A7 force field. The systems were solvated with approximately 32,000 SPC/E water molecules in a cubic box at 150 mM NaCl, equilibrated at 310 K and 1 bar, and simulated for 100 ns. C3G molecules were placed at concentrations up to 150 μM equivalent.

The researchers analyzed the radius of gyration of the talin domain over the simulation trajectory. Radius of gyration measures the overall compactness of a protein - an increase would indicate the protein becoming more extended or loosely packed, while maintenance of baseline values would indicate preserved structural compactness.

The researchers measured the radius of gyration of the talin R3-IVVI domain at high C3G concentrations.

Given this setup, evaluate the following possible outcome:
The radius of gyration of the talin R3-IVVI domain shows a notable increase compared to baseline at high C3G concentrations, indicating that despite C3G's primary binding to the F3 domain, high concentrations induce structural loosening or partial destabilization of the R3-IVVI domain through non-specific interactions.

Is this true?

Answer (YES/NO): NO